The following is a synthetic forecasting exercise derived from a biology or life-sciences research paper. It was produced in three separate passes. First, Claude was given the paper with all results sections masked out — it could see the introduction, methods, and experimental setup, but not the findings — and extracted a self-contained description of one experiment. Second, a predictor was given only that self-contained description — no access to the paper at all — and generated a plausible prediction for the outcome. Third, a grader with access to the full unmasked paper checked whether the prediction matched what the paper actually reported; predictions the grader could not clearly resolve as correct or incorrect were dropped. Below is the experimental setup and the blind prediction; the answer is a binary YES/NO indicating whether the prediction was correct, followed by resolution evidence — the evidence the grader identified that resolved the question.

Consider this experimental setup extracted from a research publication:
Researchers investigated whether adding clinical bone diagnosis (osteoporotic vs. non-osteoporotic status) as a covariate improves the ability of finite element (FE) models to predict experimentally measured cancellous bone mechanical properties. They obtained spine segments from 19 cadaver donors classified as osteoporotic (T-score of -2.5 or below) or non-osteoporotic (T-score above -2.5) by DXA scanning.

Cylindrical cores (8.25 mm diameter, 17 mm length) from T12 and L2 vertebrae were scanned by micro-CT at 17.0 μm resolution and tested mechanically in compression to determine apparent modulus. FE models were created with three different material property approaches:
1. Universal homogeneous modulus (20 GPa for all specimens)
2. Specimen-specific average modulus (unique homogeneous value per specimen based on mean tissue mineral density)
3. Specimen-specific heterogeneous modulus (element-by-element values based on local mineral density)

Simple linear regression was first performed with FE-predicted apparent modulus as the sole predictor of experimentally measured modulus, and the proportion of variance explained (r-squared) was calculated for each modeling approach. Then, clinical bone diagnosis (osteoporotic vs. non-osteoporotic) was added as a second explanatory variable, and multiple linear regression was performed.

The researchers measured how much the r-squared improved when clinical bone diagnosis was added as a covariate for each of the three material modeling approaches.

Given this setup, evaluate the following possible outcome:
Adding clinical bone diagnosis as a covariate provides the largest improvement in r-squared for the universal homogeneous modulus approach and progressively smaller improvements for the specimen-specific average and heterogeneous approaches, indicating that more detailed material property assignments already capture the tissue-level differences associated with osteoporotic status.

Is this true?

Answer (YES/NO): YES